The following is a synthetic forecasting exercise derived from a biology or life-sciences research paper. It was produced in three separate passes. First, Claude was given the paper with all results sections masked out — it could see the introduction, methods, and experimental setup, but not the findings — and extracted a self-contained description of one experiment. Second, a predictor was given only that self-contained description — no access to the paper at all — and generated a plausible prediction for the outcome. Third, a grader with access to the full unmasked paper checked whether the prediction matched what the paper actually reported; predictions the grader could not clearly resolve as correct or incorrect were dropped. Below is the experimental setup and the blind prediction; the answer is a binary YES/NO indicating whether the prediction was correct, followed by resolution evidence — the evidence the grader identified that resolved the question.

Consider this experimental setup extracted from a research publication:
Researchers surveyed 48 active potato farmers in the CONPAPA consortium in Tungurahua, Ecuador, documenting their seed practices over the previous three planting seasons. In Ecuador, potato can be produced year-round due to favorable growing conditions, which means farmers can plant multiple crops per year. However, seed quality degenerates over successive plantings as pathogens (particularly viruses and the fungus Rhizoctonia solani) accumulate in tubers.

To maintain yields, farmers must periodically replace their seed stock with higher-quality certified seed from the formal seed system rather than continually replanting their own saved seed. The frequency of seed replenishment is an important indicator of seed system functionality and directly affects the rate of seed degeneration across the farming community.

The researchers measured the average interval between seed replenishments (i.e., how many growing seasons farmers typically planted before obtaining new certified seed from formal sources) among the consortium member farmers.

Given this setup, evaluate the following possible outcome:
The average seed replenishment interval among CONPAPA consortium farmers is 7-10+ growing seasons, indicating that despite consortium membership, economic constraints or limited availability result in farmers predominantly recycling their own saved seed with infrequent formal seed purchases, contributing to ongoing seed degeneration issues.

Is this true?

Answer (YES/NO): NO